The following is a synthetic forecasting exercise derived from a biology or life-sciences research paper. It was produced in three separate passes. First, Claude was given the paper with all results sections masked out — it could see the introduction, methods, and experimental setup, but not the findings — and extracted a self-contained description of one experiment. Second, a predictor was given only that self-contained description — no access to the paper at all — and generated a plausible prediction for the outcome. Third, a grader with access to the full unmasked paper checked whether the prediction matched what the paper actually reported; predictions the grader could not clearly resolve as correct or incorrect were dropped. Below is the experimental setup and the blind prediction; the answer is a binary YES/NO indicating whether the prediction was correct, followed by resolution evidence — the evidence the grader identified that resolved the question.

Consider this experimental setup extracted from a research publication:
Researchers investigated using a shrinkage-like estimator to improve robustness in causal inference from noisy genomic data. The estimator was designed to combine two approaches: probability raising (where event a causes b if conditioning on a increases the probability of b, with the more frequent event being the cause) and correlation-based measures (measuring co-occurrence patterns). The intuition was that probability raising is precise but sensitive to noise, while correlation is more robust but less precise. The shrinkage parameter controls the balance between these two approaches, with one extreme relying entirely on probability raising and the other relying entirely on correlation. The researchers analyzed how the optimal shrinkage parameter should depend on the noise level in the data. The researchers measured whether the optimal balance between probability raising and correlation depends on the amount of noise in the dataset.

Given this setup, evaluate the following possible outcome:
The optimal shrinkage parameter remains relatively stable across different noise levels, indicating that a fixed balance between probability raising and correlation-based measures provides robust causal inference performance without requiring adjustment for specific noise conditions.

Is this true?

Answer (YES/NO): NO